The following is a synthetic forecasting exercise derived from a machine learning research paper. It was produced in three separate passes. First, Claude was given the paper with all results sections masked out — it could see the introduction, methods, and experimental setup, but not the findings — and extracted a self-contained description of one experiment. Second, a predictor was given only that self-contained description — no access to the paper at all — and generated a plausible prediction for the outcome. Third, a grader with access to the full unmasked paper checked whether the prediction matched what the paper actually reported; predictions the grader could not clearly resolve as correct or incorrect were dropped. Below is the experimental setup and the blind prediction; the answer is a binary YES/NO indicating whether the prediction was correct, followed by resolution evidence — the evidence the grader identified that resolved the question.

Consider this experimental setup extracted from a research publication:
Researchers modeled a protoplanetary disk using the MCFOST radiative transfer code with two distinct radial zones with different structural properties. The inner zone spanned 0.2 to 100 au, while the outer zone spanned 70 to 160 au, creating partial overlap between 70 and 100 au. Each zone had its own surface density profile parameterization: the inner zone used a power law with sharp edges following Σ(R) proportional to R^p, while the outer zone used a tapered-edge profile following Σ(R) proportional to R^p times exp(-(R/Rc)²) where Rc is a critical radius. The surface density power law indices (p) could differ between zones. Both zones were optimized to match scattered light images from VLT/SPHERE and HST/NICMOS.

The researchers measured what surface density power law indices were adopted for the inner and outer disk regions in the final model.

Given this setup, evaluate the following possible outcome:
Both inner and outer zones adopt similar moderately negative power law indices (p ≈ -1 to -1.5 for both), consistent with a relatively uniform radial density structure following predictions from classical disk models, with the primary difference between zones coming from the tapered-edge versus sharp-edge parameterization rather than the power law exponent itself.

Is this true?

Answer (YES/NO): NO